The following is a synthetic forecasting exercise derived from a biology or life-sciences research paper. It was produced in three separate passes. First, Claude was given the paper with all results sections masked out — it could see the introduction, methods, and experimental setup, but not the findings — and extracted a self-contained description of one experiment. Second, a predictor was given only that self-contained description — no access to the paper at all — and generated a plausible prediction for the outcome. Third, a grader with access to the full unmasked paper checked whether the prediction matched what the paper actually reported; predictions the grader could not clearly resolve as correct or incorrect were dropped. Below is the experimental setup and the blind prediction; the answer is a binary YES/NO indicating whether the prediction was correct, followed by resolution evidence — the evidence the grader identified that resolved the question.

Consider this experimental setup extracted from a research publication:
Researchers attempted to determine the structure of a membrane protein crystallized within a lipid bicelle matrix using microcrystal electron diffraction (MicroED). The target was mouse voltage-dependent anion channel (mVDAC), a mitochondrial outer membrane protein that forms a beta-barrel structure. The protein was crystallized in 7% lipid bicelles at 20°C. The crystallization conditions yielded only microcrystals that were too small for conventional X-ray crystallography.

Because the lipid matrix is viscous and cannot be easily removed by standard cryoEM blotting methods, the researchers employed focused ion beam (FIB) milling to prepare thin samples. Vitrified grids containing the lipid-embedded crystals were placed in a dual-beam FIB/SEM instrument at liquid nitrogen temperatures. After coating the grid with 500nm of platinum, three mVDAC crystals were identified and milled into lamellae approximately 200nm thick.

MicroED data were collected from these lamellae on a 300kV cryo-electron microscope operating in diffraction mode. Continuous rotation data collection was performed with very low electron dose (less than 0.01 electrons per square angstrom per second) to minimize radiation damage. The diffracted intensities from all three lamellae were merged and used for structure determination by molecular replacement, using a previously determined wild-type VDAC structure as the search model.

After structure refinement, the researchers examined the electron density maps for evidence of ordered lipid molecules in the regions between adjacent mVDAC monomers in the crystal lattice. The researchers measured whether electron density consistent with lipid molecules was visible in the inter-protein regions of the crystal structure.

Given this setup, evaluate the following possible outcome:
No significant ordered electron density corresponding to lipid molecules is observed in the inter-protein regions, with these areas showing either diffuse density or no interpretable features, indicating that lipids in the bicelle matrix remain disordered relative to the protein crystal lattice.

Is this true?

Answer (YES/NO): NO